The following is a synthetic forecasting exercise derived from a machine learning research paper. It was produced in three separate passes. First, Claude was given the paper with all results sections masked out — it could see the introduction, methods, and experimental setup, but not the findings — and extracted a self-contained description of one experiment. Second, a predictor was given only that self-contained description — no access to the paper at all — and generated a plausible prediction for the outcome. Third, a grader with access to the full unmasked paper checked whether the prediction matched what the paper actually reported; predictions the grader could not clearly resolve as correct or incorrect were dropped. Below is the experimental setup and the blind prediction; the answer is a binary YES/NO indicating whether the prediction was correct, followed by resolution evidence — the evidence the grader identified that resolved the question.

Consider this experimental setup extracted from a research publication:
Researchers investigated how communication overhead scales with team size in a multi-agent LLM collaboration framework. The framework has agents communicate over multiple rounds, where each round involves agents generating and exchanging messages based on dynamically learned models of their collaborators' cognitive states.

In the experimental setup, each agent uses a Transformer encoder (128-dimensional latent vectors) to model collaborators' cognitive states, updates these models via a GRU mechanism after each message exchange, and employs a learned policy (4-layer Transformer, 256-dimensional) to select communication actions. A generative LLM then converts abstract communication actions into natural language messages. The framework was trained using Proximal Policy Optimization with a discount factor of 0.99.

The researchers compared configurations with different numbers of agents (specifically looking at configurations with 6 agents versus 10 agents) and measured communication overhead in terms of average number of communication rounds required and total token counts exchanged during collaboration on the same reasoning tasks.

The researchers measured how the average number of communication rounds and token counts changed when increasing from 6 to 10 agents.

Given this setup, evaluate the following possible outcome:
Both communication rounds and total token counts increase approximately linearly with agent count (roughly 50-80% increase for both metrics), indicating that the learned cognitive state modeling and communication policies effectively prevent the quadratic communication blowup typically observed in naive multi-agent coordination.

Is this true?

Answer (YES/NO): NO